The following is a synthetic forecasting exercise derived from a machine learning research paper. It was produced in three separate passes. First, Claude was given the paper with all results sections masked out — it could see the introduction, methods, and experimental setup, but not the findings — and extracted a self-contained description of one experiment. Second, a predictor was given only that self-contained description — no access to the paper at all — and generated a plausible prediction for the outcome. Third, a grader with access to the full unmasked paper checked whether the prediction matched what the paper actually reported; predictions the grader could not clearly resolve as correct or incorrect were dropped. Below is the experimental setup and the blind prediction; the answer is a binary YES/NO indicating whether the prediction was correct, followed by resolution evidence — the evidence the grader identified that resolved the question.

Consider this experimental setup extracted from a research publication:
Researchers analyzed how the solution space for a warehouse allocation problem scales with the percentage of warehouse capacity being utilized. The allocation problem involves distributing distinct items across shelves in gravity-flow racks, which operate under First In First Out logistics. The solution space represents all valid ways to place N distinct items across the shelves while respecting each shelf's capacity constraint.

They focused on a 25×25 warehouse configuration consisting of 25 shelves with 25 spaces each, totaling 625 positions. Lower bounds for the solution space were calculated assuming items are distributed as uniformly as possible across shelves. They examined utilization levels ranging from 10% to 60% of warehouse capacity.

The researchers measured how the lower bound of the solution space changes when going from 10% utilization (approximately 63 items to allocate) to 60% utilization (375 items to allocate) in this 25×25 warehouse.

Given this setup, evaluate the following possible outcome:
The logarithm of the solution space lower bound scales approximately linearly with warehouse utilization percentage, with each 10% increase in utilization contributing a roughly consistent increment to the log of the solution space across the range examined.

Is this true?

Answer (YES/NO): YES